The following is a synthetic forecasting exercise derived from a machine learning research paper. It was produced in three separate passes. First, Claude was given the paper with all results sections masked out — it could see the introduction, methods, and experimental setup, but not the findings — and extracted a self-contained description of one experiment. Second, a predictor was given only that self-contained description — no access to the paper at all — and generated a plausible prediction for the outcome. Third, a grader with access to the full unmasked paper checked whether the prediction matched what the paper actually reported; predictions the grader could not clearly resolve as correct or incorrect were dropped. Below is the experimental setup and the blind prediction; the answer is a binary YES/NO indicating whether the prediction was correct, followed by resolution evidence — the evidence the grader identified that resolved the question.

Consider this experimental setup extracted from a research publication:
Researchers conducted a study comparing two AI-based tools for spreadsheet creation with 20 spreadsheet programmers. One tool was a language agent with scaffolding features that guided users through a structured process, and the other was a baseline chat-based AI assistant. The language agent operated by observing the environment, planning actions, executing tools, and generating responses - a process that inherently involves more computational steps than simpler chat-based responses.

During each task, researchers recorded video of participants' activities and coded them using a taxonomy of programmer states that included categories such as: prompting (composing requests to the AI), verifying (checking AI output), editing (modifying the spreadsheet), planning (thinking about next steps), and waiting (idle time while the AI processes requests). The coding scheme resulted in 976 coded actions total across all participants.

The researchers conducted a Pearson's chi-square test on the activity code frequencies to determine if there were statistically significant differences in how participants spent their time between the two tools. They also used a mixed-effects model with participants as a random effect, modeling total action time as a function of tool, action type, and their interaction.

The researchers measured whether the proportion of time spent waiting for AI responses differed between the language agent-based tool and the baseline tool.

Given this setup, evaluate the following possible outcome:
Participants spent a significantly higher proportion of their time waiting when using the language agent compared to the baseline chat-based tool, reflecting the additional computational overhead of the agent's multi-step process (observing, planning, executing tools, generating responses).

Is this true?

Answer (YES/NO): YES